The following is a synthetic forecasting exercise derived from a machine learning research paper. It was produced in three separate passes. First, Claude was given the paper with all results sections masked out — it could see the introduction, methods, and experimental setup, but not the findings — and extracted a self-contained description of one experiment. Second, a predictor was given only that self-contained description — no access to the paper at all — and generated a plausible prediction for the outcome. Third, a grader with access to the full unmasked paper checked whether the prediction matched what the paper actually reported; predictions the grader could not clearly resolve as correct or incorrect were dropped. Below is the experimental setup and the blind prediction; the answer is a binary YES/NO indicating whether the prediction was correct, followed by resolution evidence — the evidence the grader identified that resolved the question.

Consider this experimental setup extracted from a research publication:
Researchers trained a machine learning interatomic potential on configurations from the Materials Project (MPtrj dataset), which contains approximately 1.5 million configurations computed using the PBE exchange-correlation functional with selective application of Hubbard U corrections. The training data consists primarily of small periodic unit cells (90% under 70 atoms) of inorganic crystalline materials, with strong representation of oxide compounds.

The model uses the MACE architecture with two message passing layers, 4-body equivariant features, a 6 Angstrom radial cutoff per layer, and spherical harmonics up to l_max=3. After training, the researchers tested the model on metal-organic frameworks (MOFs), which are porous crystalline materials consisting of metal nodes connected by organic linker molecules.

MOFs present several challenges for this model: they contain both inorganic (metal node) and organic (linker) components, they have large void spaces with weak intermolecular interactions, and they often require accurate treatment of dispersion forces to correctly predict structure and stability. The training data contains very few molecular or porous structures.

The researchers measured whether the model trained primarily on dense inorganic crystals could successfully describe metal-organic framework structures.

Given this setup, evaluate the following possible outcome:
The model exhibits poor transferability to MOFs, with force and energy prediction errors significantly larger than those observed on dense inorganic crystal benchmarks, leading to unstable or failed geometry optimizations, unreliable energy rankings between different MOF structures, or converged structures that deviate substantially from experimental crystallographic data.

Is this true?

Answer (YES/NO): NO